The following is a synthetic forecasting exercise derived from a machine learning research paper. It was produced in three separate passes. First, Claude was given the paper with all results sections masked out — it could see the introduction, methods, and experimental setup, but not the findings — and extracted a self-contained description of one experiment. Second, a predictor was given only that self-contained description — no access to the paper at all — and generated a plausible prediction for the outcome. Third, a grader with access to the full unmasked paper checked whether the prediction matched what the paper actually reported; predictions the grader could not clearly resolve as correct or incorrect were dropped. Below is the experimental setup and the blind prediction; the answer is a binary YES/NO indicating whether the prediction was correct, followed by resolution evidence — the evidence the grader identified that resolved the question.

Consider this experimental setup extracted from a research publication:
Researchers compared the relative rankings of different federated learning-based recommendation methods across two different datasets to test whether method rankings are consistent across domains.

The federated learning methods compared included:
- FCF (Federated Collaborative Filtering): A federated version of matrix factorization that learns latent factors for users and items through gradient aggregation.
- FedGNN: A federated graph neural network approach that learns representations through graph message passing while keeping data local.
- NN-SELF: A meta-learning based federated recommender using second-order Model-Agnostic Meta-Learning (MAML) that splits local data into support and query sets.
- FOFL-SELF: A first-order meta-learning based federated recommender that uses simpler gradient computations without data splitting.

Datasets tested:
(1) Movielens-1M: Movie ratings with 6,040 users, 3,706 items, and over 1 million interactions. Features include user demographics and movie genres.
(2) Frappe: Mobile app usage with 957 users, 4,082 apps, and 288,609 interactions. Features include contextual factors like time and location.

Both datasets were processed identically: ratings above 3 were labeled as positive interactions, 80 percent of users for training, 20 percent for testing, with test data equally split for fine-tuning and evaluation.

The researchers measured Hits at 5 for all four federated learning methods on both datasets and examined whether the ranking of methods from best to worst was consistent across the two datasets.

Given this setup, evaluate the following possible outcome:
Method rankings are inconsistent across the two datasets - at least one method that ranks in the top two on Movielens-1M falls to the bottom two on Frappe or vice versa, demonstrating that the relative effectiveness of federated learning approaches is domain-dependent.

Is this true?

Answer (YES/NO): NO